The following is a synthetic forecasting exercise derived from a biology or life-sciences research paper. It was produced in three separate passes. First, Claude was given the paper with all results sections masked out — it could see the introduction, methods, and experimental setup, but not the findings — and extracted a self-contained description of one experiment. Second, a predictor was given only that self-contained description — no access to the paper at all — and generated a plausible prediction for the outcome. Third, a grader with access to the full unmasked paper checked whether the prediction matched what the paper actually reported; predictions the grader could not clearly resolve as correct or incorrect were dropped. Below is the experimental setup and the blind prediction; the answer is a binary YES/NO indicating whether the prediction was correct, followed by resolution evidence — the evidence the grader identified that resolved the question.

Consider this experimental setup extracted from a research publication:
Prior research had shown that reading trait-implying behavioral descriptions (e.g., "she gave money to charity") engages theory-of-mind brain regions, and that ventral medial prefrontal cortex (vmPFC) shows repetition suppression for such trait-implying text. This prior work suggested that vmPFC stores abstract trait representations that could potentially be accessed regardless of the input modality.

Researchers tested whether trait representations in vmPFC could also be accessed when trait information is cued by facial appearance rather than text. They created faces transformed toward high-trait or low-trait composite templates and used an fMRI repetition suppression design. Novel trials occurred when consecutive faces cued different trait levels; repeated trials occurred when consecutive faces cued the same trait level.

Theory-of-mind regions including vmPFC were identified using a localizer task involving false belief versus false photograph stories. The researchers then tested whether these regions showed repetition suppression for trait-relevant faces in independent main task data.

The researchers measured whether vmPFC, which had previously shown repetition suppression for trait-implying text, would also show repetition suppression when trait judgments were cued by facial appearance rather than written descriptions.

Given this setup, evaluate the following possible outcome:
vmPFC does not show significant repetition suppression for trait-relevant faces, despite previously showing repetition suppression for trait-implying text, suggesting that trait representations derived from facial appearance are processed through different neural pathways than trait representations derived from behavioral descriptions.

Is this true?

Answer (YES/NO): YES